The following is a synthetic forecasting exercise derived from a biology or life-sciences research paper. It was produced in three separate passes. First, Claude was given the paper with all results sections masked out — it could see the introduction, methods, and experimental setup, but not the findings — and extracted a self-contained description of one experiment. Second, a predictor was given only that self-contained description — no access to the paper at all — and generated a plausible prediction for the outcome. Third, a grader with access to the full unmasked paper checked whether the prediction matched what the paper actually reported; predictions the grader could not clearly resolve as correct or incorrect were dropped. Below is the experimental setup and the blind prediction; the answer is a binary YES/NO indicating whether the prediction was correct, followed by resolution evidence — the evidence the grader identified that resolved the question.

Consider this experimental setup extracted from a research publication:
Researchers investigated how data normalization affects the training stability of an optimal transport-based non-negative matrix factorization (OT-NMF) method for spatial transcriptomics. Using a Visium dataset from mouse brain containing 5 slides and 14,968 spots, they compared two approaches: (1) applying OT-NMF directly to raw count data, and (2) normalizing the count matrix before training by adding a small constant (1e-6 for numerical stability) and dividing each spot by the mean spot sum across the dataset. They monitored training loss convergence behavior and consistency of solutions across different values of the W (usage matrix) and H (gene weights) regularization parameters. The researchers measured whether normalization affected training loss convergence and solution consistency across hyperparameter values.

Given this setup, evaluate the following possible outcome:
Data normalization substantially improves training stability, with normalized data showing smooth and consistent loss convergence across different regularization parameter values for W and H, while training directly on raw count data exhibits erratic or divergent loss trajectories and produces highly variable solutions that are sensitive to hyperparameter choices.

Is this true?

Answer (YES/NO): NO